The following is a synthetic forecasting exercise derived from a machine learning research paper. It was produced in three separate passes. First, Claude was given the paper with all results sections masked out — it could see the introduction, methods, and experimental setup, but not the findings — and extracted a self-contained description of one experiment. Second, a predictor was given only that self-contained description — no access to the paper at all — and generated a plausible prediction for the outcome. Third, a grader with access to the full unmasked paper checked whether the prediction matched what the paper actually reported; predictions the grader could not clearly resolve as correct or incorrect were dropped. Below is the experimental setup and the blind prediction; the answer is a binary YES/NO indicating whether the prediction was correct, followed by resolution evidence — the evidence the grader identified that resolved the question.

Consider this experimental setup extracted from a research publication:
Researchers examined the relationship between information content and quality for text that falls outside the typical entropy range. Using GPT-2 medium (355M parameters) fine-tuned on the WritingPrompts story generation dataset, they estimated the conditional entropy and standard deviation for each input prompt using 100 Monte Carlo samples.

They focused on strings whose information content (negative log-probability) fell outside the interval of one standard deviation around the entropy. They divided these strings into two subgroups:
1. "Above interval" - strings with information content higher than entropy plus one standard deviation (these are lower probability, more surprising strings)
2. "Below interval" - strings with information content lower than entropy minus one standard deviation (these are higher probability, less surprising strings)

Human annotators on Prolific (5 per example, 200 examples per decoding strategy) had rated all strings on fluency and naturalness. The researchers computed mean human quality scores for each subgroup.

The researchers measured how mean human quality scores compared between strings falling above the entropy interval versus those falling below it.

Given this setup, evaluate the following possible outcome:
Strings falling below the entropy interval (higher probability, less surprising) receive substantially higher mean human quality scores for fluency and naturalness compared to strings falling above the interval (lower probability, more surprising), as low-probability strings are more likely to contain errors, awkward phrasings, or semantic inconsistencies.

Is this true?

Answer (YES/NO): NO